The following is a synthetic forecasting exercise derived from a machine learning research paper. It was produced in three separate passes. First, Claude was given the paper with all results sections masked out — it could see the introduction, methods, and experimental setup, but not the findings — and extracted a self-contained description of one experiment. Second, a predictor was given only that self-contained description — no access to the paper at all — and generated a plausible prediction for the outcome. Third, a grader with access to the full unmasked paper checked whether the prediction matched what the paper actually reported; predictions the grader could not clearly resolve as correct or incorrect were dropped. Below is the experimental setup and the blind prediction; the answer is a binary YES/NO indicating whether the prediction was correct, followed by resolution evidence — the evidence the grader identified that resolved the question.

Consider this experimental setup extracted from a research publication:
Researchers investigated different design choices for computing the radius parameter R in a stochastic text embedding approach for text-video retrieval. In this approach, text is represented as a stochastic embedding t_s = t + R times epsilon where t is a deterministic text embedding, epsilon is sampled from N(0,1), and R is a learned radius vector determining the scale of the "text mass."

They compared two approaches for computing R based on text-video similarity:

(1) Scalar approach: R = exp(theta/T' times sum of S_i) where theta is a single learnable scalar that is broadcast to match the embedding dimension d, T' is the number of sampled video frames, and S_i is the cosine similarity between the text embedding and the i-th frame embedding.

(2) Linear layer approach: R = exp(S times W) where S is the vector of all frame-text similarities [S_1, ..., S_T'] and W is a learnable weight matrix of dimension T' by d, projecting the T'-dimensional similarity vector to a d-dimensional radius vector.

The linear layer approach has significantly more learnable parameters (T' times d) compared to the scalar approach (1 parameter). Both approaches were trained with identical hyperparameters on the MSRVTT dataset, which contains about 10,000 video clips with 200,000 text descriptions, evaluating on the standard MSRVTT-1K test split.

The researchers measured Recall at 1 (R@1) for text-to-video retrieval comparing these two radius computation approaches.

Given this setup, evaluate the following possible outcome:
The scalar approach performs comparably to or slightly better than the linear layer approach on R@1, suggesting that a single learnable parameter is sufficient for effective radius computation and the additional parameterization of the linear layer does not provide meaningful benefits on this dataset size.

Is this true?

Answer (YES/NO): YES